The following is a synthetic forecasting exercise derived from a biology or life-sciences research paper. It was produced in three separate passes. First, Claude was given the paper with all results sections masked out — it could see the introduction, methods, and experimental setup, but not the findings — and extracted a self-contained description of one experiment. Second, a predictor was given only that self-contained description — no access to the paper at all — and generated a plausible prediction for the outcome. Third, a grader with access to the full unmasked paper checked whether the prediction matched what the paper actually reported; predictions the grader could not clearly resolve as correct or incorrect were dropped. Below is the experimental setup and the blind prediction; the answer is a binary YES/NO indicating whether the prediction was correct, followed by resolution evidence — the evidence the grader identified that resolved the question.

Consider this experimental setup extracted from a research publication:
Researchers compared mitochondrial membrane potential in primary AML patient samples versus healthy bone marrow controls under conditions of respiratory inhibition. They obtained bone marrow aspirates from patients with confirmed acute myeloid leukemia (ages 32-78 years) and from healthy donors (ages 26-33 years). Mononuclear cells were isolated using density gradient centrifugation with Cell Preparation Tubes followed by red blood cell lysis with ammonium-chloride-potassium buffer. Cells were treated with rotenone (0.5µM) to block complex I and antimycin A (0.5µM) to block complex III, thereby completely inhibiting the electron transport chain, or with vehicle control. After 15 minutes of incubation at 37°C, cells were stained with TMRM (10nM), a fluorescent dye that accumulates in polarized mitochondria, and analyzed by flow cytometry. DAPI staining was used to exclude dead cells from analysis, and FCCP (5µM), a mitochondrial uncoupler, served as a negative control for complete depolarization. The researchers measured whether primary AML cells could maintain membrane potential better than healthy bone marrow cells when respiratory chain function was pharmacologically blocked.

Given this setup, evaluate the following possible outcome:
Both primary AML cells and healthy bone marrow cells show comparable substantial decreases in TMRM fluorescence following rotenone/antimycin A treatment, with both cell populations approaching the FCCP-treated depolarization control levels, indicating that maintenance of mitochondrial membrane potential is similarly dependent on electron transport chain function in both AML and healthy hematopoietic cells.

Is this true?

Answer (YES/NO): NO